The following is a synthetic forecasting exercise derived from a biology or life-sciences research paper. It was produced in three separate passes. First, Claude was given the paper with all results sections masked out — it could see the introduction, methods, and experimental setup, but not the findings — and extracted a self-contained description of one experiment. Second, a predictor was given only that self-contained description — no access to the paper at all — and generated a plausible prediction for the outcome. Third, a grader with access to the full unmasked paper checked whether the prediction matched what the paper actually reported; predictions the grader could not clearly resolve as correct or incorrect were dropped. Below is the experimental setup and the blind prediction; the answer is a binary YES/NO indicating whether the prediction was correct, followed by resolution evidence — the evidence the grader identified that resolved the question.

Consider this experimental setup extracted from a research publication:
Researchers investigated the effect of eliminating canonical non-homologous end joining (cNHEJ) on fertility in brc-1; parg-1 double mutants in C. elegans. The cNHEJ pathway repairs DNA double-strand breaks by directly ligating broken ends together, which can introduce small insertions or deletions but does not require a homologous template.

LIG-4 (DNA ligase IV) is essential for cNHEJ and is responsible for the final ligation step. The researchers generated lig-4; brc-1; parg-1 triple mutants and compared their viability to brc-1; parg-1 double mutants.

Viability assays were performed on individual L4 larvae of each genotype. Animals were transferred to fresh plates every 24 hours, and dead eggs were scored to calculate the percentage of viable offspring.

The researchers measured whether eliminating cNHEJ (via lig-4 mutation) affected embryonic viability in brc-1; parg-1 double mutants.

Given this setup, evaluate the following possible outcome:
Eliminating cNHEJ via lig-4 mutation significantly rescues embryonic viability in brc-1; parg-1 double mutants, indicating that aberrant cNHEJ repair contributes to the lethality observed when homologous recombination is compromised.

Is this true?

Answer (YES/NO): NO